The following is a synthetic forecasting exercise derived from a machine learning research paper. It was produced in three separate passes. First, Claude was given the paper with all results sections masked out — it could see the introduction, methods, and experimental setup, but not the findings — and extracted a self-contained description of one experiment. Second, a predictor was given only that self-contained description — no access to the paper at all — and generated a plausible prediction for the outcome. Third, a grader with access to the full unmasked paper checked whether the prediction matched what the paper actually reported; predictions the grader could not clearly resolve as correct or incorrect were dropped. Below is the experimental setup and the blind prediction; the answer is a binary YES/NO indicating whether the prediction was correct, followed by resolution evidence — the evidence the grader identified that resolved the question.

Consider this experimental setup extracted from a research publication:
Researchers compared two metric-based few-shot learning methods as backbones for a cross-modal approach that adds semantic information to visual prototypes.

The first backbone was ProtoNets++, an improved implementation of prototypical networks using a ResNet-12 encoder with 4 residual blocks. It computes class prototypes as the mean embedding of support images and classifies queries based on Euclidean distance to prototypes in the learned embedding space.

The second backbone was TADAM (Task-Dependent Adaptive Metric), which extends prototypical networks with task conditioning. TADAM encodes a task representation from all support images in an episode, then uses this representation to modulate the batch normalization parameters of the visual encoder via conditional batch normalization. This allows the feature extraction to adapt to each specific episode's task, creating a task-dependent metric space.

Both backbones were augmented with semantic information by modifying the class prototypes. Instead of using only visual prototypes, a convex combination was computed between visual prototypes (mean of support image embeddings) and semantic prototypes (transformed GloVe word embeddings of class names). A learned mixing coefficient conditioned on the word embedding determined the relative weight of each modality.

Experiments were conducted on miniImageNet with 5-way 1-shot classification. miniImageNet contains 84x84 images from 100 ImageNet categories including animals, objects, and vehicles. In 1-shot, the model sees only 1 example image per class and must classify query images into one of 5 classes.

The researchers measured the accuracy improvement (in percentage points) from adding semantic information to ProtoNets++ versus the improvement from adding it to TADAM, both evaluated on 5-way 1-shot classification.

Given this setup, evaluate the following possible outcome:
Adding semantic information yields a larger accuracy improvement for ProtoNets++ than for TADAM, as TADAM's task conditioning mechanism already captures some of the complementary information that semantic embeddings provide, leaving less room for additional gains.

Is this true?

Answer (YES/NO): YES